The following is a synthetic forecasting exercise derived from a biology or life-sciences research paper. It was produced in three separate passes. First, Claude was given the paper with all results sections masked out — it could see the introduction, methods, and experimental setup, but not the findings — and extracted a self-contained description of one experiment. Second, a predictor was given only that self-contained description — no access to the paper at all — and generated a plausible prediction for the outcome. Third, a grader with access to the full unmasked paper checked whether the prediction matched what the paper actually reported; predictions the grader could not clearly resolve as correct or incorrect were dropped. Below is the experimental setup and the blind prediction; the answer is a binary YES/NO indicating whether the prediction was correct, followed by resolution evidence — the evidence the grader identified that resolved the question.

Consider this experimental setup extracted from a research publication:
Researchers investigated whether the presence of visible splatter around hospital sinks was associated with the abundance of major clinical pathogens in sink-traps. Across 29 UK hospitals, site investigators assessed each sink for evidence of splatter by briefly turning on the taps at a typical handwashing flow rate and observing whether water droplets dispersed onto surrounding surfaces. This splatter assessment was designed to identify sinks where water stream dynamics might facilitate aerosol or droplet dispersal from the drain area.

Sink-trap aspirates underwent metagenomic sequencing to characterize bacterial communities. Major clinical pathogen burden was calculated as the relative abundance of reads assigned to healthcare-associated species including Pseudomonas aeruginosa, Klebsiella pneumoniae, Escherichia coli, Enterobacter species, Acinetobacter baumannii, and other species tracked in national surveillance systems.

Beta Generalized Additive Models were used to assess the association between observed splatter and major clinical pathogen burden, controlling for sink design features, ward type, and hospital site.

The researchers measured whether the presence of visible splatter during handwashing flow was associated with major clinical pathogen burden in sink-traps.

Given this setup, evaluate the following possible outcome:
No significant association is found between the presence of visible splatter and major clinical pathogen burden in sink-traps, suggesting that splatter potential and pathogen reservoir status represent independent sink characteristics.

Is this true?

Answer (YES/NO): YES